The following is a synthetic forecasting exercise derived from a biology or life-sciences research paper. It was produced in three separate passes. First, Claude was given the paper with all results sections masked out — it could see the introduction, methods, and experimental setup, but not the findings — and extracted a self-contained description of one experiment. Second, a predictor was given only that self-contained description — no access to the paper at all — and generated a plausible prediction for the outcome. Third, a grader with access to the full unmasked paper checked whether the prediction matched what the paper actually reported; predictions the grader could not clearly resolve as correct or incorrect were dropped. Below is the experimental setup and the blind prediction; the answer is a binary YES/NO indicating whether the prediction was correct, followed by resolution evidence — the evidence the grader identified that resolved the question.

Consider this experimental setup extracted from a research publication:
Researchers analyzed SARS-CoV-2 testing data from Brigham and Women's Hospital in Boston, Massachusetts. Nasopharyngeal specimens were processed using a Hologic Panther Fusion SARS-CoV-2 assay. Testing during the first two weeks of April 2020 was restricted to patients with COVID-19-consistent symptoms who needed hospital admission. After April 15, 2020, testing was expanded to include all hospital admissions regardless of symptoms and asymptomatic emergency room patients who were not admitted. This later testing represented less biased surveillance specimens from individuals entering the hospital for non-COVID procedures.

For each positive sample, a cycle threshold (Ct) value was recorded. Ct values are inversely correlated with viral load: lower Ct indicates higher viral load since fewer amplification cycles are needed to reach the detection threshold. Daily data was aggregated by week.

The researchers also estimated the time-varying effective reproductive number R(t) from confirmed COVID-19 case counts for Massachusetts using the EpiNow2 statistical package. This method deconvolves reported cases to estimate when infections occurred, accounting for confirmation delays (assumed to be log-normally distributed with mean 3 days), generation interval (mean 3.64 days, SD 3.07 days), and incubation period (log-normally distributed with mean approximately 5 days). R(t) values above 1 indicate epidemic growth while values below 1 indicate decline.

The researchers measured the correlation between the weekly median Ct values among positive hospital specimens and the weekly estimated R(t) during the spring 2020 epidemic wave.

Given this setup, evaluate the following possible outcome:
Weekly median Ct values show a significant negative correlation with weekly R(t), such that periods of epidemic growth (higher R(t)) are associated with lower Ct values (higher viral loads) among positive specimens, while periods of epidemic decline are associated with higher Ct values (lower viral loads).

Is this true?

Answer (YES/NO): YES